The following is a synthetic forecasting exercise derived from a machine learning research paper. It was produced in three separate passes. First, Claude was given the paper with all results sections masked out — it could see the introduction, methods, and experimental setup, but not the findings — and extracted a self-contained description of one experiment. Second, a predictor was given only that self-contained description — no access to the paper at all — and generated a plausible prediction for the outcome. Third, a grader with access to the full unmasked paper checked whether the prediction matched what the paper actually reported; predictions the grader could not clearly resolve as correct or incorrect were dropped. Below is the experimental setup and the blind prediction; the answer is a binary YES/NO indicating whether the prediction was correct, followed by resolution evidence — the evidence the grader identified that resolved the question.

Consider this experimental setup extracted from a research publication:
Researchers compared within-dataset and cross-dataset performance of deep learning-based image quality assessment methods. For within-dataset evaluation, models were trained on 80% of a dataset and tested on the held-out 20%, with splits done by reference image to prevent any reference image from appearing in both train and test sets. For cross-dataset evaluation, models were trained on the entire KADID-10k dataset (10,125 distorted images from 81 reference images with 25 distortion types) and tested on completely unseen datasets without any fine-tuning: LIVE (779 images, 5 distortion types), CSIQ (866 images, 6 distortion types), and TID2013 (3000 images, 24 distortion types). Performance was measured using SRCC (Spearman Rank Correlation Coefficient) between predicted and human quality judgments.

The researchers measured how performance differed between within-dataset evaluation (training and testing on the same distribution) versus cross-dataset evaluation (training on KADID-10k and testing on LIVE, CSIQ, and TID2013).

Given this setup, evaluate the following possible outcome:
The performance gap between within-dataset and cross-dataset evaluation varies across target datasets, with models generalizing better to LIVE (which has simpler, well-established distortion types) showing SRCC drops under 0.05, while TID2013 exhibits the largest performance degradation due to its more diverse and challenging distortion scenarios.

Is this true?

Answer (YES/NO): YES